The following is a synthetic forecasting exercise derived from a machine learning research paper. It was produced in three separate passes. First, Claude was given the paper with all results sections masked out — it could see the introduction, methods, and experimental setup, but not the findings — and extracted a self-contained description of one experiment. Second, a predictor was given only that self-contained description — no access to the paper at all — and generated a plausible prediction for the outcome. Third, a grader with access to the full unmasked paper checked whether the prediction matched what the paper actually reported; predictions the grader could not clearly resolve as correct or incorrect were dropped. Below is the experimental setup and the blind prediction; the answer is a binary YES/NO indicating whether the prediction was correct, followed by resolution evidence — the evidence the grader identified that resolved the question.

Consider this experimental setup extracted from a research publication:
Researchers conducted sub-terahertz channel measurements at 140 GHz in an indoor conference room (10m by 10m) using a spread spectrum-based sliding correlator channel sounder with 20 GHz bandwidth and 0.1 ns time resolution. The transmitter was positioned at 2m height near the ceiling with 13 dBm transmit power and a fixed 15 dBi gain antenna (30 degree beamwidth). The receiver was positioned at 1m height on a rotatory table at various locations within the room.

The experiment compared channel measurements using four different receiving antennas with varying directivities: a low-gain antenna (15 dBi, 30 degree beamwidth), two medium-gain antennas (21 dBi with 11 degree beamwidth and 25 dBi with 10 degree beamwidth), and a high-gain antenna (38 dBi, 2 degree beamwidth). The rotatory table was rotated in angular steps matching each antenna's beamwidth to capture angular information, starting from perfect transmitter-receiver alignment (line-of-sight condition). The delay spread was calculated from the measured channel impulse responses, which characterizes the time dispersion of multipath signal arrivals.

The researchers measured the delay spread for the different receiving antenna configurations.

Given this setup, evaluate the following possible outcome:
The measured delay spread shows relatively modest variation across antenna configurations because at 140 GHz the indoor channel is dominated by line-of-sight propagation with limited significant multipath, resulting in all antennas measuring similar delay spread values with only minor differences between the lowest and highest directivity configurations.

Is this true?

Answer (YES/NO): NO